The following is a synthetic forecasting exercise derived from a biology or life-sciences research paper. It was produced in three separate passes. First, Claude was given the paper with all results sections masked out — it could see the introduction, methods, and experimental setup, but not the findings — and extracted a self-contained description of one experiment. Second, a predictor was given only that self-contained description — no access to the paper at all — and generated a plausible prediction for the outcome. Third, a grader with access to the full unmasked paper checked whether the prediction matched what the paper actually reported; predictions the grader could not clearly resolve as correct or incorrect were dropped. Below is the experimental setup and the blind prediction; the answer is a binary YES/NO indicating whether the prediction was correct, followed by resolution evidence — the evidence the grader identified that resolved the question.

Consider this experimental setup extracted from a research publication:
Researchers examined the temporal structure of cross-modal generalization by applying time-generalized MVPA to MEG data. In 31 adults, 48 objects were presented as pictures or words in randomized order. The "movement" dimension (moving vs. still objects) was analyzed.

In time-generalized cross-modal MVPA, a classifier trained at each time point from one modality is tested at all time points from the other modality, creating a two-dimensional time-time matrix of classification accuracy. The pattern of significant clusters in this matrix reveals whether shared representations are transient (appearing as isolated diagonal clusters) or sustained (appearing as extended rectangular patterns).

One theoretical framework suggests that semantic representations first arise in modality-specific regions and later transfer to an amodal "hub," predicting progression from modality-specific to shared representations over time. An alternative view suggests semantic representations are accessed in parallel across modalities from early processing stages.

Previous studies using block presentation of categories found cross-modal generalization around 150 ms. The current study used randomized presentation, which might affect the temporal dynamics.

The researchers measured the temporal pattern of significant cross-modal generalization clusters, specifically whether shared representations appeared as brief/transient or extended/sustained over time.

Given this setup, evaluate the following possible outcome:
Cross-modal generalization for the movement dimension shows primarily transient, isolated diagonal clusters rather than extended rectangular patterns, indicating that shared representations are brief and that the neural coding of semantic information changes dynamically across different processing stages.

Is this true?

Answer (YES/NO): NO